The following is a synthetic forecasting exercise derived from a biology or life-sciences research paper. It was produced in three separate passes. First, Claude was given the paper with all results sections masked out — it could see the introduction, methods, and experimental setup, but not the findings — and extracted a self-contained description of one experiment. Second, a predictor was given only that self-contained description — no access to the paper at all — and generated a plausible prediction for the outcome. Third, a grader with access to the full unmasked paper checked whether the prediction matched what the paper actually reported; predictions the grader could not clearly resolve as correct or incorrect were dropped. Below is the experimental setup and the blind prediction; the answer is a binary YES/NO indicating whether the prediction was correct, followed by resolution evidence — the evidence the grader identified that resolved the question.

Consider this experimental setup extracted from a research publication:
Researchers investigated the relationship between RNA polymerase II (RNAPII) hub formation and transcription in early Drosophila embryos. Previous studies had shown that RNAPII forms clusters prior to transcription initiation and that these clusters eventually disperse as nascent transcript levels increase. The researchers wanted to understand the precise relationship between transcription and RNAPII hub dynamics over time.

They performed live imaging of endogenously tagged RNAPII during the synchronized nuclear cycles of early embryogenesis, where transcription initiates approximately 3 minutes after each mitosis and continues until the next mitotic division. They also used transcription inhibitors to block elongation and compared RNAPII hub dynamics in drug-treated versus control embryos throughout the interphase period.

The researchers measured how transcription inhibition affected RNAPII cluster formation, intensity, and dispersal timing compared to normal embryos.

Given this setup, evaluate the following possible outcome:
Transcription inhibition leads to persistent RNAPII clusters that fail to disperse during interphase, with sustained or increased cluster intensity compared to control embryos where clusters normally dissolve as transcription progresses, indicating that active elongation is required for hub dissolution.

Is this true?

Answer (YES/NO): NO